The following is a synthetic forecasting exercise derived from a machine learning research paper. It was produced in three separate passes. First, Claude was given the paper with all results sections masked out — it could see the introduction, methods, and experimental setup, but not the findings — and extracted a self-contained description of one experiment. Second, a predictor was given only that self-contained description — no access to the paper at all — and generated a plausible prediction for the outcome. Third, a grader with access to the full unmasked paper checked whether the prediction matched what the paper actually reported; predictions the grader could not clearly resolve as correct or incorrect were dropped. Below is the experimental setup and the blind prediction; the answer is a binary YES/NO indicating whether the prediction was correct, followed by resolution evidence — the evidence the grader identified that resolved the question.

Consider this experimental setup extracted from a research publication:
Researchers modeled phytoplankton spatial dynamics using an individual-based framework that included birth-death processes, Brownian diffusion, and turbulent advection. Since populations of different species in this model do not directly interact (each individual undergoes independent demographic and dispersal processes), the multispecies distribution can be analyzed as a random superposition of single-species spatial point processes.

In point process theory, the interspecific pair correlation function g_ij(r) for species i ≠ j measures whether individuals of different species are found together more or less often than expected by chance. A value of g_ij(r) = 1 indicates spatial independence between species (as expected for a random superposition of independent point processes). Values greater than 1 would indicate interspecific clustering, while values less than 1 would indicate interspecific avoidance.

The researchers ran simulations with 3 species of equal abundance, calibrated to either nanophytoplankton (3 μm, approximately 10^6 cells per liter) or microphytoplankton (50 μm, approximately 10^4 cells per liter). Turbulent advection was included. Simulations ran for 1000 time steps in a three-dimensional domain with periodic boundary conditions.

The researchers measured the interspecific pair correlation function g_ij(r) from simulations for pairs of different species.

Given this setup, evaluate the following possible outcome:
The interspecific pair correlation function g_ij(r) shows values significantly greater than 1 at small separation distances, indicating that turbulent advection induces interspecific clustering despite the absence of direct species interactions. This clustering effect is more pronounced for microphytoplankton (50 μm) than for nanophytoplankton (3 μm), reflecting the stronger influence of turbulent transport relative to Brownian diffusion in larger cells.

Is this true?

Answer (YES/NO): NO